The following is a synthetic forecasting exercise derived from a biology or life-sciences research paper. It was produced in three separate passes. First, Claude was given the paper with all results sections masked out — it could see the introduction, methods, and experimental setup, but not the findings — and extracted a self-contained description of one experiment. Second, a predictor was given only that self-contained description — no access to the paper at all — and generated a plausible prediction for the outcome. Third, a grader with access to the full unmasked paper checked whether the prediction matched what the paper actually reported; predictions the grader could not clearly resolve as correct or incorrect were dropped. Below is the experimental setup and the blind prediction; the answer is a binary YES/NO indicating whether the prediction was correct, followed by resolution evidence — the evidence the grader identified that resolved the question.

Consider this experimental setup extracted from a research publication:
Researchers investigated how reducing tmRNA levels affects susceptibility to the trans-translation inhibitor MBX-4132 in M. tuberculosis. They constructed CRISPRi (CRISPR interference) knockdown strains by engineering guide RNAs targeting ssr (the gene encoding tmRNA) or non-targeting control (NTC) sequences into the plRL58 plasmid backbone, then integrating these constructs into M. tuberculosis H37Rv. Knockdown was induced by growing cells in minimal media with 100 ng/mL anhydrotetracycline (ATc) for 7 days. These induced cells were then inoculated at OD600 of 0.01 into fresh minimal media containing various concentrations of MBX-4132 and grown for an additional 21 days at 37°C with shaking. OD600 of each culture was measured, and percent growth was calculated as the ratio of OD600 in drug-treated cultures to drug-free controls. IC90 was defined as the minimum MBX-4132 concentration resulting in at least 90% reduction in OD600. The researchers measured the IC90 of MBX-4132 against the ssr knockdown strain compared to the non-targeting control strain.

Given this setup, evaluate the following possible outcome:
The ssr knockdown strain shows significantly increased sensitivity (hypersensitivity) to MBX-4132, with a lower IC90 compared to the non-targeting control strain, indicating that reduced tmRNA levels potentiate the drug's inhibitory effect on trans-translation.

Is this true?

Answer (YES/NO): YES